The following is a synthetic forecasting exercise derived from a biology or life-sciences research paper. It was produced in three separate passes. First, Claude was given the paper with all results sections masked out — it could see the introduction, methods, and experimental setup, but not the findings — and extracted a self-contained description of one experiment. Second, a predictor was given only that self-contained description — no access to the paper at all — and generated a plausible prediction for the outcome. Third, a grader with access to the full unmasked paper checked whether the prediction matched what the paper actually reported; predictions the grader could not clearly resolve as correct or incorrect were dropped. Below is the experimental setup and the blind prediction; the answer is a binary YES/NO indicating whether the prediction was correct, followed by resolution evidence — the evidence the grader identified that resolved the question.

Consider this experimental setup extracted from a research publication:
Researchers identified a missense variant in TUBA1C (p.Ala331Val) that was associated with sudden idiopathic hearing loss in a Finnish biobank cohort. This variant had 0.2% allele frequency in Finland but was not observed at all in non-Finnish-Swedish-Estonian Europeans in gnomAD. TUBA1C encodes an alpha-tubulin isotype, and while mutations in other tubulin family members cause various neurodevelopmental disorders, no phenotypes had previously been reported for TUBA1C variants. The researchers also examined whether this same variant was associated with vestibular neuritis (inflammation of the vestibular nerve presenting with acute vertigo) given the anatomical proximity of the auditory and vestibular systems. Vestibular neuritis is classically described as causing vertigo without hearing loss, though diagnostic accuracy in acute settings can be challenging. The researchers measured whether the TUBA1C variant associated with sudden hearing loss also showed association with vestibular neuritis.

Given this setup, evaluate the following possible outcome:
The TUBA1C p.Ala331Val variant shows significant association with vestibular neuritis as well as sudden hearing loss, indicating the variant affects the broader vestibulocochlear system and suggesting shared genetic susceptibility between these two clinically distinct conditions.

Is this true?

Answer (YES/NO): YES